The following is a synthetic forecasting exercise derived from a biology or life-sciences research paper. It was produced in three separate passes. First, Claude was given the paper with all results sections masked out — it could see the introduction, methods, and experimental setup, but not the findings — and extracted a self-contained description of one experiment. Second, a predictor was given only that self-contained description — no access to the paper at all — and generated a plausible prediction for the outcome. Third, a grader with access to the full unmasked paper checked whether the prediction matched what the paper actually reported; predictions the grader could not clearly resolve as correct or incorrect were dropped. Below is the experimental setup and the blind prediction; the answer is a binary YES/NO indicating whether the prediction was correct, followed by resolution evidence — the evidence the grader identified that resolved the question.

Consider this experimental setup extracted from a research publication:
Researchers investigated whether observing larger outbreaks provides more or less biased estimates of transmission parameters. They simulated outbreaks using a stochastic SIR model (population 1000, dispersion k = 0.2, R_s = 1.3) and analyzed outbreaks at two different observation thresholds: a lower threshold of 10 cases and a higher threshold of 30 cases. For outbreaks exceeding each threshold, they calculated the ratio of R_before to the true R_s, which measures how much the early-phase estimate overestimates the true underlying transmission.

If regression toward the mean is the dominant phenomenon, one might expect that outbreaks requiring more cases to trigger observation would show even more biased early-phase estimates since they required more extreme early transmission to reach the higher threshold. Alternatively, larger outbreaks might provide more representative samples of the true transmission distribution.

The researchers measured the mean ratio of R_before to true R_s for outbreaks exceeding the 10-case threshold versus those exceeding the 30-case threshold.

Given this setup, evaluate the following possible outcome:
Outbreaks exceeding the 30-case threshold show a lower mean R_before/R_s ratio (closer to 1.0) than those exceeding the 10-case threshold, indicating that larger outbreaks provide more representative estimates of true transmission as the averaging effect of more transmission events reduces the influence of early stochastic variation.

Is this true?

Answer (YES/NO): NO